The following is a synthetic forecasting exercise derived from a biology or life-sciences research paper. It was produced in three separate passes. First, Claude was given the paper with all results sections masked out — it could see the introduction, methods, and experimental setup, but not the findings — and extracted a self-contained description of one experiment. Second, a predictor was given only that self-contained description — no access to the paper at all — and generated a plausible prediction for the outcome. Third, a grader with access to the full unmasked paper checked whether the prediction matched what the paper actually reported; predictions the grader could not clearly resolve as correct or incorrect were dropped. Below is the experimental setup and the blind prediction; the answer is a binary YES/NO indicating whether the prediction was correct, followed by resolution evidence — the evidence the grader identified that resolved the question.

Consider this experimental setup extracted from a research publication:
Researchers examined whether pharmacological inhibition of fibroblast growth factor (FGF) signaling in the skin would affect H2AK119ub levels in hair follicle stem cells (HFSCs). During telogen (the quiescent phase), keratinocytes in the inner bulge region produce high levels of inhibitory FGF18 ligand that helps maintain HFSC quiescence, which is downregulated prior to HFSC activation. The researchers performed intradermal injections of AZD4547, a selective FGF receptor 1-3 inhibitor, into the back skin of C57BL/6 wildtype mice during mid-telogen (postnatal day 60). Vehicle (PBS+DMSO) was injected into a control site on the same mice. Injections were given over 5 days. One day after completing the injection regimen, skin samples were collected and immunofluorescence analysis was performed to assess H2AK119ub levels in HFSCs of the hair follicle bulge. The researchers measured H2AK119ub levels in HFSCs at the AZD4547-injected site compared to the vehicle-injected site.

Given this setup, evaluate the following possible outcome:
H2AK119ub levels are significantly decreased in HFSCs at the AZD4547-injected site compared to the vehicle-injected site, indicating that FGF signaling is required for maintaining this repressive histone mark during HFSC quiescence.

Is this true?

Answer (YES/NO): YES